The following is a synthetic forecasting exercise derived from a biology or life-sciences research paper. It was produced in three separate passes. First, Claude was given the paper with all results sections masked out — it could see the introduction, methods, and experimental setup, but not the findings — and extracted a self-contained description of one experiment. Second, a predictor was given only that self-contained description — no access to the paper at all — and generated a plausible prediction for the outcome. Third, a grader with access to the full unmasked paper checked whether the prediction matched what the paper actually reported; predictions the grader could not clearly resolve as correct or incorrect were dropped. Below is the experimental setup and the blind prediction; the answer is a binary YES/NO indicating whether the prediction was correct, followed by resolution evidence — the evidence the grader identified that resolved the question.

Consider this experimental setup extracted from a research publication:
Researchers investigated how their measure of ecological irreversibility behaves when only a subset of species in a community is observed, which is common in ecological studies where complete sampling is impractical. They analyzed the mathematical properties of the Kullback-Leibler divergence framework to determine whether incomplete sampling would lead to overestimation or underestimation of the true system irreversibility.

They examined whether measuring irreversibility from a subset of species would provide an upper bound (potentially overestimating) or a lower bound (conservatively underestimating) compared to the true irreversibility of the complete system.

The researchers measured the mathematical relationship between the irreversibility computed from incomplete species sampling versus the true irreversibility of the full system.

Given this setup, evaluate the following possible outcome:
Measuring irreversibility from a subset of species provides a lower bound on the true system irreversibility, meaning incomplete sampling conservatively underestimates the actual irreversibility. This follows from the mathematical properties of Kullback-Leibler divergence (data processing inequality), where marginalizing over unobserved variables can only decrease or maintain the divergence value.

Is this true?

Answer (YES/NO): YES